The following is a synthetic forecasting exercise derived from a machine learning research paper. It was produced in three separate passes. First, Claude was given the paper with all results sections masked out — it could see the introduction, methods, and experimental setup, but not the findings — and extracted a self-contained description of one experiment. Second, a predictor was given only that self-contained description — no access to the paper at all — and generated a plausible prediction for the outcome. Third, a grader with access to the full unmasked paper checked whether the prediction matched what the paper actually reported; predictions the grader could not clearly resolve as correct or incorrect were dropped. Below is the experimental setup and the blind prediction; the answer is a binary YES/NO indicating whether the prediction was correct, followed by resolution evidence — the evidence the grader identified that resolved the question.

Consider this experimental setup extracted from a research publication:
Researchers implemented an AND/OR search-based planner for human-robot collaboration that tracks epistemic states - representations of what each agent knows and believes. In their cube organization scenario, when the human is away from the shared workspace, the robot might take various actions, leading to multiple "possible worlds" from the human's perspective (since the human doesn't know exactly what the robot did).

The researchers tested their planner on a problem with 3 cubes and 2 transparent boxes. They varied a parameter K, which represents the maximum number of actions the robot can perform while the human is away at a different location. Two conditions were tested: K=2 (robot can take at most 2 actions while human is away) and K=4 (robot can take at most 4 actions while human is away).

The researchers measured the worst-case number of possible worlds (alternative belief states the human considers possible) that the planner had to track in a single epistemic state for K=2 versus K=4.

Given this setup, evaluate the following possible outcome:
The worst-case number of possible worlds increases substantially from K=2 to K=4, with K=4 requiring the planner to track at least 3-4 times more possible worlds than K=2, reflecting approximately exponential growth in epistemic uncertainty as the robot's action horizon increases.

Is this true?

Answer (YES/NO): NO